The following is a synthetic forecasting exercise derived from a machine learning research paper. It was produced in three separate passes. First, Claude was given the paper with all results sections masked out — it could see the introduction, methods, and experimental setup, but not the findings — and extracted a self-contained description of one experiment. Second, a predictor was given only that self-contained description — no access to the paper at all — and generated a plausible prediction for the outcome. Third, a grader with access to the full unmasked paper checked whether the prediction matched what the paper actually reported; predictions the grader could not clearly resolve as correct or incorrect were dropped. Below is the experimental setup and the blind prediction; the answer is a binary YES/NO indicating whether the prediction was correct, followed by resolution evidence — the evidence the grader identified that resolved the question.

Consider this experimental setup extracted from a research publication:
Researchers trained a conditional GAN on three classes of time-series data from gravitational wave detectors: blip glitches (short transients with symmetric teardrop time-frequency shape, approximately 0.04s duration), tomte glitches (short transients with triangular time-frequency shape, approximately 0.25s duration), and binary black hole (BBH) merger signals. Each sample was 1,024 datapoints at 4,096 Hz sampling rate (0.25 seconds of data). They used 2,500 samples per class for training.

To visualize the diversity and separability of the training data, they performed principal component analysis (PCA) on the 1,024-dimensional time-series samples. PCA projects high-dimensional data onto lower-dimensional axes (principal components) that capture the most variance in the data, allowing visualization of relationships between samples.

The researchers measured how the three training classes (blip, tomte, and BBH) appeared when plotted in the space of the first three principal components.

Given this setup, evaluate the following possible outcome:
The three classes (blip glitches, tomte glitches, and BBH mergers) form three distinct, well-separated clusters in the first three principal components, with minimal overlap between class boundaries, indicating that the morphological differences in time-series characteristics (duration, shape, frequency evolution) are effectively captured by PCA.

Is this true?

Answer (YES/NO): YES